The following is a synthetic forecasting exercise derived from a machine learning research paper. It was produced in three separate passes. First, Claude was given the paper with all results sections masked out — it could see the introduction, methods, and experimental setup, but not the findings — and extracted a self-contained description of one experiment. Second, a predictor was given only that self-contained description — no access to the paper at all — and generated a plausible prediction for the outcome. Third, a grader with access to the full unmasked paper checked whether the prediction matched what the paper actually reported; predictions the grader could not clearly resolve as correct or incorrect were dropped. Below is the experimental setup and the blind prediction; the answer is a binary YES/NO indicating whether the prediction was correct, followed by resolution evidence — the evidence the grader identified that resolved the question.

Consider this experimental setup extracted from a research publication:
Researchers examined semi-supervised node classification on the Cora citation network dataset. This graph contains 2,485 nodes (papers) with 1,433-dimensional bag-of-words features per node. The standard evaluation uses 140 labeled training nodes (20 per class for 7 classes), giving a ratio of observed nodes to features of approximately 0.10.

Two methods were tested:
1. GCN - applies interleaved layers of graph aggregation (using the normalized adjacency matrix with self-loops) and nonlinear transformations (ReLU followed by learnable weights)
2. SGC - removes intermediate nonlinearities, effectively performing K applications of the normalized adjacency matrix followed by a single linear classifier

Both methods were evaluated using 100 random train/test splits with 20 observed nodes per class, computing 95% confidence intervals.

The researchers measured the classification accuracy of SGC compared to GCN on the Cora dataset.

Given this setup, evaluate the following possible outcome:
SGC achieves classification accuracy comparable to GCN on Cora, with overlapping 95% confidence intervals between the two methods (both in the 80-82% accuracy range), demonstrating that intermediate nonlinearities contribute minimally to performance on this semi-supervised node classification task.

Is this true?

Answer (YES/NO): NO